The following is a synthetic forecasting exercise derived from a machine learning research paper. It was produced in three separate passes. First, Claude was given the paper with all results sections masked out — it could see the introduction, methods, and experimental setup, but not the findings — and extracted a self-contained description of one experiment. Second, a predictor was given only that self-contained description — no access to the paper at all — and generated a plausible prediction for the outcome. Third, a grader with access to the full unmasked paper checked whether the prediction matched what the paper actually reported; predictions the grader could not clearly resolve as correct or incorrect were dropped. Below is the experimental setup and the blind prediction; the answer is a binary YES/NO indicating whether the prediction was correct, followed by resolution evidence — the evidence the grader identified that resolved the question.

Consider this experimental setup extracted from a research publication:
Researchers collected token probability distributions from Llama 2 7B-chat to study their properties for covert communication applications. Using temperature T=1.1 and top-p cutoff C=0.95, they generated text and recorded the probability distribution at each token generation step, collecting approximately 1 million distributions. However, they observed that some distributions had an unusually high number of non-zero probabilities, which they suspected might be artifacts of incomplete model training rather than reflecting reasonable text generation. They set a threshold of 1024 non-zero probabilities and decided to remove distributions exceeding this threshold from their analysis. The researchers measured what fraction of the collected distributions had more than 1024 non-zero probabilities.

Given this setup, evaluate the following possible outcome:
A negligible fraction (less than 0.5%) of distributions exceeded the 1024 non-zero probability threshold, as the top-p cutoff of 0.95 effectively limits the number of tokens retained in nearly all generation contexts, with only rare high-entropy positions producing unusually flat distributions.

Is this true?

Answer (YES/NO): NO